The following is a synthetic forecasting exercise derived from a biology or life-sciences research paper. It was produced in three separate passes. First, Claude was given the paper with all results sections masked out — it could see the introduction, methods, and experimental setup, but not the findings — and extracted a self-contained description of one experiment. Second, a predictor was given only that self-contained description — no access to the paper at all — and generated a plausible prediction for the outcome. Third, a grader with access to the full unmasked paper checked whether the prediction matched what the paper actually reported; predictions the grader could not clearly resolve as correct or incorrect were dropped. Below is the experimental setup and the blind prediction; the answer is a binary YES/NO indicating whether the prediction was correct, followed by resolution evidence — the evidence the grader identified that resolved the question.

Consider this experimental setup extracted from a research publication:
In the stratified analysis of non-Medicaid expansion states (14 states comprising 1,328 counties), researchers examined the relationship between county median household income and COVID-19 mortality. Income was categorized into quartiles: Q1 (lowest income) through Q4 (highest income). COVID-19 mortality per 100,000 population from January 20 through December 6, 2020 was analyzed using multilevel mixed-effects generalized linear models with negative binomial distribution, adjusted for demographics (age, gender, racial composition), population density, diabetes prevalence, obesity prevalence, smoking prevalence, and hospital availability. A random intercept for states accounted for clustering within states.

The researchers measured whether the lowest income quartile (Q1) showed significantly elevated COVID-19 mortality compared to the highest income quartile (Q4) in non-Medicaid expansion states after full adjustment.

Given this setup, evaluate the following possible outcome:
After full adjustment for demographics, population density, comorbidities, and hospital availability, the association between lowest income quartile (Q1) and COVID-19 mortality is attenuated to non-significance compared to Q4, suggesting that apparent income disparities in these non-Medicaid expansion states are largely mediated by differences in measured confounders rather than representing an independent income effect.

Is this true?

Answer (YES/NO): NO